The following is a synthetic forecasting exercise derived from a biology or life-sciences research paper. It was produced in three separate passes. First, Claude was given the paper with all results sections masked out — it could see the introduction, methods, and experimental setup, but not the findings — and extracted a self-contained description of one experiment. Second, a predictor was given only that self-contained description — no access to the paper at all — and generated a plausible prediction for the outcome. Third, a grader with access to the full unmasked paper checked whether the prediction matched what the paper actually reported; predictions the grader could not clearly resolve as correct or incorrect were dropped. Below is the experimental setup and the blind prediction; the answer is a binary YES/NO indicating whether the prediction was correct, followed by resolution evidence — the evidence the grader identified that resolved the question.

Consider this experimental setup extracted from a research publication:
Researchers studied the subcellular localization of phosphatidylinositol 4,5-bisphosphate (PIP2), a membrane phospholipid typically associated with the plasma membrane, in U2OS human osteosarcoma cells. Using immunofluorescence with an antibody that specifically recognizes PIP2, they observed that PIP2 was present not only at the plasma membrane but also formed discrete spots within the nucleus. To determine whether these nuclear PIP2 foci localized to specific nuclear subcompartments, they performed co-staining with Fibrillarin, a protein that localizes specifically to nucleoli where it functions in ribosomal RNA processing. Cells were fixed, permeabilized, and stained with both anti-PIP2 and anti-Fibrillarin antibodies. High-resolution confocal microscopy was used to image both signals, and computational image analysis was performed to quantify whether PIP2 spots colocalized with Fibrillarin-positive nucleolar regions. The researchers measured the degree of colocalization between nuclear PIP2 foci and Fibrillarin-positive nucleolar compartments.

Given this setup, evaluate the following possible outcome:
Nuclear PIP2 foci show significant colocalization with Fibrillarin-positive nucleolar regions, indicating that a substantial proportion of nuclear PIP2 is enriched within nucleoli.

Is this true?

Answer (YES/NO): YES